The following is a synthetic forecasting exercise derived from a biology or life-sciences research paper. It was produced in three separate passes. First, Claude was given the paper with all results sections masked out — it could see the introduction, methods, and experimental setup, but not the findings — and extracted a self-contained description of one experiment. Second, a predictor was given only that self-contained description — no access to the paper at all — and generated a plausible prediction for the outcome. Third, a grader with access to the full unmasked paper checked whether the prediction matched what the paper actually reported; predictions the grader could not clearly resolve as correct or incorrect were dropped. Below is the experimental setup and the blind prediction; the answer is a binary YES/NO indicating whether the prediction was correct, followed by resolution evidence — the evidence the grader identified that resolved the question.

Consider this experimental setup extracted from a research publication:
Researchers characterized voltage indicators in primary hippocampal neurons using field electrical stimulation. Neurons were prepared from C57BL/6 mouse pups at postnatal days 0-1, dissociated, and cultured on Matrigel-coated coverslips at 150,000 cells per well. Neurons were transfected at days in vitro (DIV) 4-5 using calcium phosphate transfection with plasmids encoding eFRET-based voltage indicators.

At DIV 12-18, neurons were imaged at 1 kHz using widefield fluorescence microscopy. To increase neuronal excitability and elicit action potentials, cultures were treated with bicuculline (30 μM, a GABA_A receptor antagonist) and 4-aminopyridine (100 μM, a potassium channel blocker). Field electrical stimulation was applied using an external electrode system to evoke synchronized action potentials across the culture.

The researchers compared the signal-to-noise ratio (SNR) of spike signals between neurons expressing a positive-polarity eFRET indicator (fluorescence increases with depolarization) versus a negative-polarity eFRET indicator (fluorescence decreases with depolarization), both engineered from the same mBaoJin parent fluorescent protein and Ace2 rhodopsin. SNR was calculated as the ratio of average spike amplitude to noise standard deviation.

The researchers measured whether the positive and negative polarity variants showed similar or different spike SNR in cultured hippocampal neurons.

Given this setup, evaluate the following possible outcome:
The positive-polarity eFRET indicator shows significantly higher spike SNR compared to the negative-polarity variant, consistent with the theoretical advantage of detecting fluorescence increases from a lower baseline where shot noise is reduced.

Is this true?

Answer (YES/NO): NO